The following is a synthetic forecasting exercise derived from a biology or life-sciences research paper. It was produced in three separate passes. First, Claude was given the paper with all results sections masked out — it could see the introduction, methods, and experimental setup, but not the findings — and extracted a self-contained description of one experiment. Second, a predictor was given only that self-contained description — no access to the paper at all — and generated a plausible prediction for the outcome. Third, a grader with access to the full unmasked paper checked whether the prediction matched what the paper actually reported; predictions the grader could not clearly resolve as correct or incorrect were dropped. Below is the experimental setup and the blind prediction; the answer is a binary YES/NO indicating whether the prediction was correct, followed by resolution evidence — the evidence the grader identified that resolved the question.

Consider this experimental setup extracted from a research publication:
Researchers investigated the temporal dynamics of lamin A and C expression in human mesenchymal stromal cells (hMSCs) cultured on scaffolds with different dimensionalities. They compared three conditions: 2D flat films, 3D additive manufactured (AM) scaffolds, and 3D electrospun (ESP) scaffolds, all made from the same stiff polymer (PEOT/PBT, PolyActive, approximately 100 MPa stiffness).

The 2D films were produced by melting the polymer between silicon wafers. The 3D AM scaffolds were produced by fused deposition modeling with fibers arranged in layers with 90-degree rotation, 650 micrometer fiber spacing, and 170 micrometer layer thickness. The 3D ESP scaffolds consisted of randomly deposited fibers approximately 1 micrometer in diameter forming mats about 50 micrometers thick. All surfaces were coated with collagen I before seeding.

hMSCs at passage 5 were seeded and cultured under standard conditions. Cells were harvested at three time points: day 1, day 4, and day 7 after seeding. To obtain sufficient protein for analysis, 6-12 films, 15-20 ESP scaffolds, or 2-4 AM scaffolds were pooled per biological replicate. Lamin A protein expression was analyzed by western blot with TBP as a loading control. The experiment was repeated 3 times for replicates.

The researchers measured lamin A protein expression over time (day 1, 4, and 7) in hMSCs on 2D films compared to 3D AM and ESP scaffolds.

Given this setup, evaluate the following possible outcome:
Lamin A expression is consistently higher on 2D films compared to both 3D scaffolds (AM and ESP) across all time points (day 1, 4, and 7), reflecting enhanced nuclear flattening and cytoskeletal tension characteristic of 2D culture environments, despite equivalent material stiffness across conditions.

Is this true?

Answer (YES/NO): NO